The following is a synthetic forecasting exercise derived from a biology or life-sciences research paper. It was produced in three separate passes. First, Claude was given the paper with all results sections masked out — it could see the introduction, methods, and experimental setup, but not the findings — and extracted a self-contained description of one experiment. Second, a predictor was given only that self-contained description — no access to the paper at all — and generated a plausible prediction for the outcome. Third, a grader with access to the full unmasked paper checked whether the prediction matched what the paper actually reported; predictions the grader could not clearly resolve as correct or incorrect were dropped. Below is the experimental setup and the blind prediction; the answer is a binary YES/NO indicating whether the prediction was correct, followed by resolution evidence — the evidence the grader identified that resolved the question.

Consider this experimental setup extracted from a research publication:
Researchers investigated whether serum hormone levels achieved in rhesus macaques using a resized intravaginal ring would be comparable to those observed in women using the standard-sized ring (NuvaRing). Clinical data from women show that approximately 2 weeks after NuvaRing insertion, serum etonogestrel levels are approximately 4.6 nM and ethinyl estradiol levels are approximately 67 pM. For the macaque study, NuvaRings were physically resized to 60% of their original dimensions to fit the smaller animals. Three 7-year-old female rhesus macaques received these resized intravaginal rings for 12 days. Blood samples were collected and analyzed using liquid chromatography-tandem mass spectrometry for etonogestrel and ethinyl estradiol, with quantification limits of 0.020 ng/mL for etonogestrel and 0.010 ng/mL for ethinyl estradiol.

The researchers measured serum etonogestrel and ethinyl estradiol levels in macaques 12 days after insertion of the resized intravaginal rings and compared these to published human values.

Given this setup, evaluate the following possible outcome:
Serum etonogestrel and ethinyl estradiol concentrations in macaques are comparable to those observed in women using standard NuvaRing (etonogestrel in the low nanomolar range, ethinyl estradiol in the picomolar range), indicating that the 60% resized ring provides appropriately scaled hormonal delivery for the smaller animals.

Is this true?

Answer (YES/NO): NO